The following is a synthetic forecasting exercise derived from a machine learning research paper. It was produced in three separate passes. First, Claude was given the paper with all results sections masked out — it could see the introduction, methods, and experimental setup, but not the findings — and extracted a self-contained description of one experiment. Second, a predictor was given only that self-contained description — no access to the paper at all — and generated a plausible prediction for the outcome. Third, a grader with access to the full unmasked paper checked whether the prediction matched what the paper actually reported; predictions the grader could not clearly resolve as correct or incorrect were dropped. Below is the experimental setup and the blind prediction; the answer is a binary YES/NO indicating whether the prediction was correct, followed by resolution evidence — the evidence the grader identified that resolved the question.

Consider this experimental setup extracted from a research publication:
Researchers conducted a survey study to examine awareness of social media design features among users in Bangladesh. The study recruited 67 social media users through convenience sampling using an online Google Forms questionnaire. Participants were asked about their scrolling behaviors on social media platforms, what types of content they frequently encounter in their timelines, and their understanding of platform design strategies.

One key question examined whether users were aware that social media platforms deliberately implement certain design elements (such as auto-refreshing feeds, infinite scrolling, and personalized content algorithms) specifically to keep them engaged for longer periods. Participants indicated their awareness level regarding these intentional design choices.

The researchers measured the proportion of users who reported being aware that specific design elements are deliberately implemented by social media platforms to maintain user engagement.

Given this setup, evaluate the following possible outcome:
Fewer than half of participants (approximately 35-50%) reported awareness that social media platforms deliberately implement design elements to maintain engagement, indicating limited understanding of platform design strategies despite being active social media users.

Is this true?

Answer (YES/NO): NO